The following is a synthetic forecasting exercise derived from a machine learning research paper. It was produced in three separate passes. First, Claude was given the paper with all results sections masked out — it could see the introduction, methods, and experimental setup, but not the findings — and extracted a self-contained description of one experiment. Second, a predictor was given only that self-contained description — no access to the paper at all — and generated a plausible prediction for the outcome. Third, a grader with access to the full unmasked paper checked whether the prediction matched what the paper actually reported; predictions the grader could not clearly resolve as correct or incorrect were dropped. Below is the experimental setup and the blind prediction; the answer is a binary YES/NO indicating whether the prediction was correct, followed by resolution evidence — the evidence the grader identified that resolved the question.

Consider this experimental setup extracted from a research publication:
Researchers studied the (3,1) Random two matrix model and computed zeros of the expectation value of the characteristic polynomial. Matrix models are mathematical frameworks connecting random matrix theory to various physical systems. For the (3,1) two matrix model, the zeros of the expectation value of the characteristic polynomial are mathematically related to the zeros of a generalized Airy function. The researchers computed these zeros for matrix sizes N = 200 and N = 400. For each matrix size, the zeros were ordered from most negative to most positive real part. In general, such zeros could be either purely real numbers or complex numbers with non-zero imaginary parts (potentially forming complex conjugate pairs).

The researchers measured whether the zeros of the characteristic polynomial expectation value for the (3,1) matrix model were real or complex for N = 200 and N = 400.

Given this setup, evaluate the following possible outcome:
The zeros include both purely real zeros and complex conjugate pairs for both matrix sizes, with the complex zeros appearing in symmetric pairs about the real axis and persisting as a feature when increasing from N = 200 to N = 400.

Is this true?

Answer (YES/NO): NO